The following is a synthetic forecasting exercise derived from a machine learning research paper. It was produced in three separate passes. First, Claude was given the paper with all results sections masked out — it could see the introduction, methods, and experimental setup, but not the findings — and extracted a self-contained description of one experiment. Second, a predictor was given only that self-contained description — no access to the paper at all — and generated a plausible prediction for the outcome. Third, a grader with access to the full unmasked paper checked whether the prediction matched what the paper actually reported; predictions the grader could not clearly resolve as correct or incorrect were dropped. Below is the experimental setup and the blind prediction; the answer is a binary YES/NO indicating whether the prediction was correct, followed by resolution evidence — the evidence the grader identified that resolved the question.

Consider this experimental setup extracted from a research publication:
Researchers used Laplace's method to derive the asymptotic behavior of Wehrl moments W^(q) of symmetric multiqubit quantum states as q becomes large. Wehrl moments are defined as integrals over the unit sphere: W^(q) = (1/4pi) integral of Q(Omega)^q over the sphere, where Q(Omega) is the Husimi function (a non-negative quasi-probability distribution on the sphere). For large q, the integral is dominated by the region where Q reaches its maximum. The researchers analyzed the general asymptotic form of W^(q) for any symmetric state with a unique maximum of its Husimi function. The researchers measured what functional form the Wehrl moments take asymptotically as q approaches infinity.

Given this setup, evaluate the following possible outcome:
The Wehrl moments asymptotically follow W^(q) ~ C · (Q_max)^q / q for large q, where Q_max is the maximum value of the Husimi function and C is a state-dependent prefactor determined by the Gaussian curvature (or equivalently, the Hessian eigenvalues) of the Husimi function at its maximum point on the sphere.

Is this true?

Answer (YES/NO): YES